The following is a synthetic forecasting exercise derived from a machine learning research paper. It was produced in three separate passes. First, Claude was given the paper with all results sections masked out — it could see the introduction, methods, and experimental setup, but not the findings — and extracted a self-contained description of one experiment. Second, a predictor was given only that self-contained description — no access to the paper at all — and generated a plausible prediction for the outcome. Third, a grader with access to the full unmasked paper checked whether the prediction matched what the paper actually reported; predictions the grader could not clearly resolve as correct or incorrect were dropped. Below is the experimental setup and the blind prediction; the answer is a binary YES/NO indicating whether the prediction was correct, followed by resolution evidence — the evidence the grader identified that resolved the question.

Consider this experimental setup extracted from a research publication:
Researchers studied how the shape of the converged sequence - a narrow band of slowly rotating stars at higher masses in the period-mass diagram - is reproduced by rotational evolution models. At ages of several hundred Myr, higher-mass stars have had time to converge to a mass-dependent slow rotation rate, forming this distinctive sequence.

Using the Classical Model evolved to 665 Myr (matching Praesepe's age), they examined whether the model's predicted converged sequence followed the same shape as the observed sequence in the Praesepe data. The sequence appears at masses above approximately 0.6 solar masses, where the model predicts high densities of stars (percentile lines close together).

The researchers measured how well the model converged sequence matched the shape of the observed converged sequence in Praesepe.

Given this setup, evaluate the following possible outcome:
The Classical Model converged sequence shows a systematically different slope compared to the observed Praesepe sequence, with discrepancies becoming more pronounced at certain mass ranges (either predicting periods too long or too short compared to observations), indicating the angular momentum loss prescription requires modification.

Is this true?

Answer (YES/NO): YES